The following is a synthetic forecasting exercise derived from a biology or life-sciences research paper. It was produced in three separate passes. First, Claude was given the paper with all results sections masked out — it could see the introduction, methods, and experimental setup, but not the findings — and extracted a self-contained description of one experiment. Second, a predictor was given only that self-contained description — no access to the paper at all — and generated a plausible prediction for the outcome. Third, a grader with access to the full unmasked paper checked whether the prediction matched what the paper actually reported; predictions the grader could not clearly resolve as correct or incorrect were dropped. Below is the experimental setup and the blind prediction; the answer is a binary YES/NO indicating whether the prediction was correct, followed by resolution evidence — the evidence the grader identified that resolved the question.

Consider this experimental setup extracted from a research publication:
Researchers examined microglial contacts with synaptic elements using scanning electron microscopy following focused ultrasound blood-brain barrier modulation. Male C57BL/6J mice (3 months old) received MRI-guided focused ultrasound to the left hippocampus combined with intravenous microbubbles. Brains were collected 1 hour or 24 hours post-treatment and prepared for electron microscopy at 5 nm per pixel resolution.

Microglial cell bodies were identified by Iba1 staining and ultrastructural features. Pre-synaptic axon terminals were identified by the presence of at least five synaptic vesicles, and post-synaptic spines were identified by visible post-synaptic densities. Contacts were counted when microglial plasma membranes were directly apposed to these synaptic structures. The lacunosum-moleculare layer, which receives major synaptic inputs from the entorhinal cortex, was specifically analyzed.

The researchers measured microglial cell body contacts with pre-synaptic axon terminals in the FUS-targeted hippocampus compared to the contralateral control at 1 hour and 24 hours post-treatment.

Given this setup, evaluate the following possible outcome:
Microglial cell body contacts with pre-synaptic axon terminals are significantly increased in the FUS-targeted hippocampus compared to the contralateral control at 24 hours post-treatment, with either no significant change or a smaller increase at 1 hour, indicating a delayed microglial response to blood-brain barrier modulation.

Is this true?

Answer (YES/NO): NO